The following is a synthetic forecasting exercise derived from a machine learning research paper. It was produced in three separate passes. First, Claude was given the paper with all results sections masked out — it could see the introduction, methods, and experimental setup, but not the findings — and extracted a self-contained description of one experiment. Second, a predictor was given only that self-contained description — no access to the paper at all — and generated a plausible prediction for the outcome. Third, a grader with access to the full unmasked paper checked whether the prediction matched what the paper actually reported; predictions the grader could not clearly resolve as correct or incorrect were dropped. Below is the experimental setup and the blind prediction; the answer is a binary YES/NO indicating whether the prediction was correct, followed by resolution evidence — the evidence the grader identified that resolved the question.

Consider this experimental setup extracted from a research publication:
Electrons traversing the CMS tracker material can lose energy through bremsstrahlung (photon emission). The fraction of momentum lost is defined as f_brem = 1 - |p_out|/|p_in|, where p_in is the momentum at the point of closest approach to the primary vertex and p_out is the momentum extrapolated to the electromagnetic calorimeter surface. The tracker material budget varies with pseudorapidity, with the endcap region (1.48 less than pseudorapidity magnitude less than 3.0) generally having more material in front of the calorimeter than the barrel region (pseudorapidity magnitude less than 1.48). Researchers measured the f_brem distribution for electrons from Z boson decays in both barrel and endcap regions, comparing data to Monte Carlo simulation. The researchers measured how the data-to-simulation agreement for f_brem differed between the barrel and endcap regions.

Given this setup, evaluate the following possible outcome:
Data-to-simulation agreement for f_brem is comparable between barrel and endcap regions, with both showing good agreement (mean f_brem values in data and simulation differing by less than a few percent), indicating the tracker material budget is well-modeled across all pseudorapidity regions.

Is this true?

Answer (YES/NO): NO